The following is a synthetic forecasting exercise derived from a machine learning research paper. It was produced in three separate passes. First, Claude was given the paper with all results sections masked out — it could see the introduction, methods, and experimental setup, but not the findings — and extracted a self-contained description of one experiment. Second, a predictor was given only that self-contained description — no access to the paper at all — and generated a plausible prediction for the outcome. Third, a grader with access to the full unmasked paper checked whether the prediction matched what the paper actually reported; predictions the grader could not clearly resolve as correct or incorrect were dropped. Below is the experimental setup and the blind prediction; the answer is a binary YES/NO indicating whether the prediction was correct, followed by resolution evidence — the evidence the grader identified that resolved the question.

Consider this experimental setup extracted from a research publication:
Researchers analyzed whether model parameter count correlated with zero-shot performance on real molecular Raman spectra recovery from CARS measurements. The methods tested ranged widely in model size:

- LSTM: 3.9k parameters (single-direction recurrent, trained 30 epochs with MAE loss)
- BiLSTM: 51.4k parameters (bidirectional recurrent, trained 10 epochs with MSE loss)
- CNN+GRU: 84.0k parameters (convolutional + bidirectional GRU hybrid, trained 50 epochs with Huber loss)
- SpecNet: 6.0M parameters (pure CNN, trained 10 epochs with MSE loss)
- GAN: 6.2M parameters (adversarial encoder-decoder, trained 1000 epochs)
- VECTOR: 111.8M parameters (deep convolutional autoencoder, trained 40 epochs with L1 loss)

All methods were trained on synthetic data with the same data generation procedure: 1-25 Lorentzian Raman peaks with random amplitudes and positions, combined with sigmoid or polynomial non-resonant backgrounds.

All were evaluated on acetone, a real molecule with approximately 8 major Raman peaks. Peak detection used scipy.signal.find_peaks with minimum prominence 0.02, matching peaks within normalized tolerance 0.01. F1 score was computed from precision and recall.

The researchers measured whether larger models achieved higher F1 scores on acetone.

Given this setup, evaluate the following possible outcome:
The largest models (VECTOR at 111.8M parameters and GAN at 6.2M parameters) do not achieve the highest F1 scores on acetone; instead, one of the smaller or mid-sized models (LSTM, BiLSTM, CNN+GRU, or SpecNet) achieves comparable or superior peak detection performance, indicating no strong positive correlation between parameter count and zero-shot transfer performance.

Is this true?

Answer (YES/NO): NO